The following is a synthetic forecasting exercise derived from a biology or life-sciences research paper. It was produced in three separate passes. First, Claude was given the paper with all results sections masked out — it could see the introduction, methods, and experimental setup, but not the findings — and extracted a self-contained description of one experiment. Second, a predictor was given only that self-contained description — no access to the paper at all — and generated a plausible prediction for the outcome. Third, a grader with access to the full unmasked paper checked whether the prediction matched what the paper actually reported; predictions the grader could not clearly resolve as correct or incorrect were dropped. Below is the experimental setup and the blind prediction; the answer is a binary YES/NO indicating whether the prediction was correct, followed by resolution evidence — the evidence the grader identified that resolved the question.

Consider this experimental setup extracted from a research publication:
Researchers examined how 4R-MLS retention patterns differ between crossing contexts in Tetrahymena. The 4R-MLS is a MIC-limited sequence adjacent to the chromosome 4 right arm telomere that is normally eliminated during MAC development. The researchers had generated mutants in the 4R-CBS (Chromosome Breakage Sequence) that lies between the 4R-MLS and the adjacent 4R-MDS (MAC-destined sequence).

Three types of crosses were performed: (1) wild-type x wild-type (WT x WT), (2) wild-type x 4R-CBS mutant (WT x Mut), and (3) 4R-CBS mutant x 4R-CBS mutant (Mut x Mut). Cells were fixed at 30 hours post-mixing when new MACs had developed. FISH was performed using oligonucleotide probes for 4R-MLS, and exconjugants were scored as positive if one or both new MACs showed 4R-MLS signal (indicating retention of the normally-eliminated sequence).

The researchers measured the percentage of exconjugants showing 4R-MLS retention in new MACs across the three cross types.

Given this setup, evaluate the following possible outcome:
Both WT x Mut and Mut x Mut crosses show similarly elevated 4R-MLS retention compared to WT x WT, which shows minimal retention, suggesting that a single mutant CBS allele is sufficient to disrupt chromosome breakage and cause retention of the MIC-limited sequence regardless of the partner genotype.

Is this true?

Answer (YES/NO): NO